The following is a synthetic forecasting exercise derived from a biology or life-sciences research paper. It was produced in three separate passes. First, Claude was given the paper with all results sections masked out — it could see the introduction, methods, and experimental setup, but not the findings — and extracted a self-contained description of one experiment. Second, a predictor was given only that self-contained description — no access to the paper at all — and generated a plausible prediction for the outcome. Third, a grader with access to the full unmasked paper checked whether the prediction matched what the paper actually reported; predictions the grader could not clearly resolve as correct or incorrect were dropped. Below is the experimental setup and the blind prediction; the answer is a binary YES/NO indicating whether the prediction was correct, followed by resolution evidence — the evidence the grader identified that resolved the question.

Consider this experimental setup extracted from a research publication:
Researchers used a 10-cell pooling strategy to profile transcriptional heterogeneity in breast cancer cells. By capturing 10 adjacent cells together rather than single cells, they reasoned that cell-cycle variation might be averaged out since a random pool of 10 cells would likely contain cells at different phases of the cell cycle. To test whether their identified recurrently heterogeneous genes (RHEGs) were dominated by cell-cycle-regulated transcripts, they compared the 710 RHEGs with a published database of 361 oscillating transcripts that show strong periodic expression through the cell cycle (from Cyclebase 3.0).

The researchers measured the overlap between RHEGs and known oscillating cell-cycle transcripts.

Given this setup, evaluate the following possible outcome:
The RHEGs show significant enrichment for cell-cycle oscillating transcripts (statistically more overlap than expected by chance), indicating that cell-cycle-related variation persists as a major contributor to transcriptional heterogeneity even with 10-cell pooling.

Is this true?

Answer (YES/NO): NO